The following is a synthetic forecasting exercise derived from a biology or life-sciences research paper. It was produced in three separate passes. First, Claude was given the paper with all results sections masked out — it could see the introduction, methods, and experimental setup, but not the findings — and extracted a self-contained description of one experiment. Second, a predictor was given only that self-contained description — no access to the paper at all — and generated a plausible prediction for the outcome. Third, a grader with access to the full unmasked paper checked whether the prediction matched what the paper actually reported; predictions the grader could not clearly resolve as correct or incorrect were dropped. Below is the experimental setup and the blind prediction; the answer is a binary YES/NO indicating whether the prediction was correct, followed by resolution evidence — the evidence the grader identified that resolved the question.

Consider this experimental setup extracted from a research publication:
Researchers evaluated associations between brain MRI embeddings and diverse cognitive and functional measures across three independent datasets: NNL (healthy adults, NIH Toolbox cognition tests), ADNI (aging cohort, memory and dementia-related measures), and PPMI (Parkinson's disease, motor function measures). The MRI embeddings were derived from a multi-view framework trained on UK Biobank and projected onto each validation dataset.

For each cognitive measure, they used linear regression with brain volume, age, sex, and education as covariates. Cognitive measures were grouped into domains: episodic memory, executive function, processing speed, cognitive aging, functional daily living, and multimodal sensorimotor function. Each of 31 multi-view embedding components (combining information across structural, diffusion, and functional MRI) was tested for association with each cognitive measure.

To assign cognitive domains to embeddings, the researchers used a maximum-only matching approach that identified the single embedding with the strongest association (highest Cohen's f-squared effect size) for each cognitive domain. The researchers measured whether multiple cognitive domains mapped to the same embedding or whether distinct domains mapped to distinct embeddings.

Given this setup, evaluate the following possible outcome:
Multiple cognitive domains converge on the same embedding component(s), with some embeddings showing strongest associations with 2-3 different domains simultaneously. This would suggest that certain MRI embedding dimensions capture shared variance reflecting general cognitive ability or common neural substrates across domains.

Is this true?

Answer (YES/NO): YES